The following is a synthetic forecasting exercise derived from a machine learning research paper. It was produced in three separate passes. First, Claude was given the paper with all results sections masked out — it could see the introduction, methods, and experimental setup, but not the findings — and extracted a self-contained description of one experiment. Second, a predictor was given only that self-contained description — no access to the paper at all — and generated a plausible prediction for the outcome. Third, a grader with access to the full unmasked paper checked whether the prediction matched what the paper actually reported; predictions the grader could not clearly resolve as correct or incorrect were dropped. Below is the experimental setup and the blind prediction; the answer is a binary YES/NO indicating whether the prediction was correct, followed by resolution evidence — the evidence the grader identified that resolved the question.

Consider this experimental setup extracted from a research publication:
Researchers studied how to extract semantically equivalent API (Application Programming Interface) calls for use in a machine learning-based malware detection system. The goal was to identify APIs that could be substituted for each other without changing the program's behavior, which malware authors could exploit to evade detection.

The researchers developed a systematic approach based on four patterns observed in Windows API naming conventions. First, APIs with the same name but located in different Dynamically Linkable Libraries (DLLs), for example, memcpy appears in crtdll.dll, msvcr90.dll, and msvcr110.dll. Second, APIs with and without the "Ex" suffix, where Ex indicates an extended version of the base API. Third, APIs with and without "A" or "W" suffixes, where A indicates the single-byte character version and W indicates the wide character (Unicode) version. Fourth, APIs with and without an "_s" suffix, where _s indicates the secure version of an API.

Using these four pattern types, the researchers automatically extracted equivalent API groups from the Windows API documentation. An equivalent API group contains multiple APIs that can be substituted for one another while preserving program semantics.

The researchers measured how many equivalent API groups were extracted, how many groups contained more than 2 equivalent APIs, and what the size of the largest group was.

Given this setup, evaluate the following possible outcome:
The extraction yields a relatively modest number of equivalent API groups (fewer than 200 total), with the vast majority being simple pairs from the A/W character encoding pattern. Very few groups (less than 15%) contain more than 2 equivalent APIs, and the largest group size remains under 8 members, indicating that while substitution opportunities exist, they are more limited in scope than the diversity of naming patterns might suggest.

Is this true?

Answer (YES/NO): NO